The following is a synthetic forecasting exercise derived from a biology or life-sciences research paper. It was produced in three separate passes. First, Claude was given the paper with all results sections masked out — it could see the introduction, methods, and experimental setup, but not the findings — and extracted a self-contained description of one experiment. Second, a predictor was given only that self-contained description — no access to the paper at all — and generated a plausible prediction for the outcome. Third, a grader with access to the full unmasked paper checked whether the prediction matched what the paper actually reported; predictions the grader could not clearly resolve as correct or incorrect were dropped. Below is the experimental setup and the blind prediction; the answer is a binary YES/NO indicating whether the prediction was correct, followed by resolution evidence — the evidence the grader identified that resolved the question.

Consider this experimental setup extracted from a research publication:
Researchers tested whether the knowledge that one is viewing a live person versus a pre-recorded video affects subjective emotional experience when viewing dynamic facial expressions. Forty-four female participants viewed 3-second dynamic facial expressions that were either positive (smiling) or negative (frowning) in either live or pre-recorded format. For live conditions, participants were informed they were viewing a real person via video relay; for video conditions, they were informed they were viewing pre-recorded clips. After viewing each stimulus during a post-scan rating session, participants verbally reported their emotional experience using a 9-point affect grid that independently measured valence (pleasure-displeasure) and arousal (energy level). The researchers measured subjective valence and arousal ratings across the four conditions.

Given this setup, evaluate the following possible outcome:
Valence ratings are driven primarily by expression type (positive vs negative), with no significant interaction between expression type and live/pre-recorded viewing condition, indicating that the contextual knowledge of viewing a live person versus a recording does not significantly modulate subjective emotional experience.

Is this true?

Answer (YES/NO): NO